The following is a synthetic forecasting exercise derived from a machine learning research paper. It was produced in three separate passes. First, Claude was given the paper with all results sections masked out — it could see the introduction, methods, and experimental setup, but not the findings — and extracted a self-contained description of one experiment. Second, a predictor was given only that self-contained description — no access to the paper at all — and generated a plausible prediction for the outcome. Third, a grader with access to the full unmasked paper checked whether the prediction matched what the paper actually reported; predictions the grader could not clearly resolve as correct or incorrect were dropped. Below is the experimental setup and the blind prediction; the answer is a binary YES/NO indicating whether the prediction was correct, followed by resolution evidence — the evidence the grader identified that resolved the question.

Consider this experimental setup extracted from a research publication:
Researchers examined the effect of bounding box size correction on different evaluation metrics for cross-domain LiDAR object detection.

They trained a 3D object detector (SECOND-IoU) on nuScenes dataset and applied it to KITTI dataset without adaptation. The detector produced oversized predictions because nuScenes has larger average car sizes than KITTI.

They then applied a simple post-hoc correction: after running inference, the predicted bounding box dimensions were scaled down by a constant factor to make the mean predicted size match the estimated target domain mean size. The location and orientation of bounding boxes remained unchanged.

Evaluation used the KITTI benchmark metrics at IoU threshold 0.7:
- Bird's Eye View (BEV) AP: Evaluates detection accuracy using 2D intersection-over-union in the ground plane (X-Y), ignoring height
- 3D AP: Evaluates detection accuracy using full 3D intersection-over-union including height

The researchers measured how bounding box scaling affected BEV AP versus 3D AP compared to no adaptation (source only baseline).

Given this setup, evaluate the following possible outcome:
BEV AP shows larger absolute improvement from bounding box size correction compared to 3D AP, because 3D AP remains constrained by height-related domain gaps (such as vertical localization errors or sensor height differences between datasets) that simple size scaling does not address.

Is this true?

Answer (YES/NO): YES